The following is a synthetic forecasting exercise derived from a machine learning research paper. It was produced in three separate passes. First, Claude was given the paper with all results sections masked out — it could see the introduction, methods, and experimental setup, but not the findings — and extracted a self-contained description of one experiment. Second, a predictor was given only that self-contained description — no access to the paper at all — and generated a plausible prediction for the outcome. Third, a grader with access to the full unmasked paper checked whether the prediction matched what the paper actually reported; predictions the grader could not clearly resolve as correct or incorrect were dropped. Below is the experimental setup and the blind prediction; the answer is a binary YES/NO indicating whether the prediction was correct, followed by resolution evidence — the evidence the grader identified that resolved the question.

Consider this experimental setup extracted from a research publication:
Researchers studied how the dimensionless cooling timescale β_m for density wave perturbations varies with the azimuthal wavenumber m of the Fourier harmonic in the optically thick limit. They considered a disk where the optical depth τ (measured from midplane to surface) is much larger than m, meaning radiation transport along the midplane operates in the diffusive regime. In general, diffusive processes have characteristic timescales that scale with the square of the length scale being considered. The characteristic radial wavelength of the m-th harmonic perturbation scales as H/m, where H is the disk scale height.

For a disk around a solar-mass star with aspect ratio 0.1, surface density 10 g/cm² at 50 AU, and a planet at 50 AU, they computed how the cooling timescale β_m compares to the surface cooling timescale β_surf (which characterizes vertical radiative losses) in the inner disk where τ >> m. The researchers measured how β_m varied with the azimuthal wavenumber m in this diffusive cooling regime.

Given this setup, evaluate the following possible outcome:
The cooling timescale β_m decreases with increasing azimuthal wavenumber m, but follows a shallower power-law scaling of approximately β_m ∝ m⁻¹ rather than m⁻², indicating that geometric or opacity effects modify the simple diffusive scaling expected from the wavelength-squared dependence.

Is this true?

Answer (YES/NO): NO